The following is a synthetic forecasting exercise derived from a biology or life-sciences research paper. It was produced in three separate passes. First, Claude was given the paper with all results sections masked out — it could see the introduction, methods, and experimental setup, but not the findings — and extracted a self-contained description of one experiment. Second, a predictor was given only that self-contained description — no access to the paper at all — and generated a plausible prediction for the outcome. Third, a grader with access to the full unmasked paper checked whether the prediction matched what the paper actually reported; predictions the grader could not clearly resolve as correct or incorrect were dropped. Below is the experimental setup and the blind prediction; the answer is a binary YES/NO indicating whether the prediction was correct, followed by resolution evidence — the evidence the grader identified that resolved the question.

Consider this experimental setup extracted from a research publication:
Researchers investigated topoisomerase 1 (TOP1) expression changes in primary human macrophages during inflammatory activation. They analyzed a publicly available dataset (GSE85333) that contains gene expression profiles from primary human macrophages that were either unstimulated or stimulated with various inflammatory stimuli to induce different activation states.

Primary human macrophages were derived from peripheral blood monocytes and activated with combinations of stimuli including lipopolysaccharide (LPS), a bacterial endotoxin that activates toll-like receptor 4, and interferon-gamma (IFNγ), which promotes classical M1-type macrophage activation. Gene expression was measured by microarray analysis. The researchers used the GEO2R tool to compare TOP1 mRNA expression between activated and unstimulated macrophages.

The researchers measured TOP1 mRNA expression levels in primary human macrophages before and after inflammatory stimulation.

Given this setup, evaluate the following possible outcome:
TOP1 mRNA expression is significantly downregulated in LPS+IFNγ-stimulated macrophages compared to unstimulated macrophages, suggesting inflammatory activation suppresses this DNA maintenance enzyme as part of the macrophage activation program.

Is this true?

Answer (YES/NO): NO